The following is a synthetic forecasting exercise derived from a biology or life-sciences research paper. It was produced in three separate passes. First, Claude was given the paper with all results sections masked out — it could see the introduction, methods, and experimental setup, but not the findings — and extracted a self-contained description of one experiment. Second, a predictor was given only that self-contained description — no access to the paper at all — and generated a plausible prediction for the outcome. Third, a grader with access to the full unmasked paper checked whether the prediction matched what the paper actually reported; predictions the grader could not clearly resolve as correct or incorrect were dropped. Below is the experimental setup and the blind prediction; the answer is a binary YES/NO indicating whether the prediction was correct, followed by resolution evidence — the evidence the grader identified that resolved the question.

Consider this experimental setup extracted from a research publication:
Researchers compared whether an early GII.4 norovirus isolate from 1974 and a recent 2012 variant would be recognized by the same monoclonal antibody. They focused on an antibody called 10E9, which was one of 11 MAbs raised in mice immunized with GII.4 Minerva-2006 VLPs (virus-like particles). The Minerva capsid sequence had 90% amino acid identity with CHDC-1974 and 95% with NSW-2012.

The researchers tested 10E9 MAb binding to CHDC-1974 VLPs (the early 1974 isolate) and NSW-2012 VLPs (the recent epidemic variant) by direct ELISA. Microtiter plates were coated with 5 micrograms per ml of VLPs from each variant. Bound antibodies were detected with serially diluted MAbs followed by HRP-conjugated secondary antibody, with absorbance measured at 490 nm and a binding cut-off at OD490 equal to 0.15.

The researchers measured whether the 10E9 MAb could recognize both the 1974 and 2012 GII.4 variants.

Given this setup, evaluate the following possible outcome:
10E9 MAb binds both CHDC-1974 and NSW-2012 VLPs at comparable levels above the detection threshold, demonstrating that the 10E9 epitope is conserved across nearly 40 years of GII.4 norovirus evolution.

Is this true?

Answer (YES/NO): NO